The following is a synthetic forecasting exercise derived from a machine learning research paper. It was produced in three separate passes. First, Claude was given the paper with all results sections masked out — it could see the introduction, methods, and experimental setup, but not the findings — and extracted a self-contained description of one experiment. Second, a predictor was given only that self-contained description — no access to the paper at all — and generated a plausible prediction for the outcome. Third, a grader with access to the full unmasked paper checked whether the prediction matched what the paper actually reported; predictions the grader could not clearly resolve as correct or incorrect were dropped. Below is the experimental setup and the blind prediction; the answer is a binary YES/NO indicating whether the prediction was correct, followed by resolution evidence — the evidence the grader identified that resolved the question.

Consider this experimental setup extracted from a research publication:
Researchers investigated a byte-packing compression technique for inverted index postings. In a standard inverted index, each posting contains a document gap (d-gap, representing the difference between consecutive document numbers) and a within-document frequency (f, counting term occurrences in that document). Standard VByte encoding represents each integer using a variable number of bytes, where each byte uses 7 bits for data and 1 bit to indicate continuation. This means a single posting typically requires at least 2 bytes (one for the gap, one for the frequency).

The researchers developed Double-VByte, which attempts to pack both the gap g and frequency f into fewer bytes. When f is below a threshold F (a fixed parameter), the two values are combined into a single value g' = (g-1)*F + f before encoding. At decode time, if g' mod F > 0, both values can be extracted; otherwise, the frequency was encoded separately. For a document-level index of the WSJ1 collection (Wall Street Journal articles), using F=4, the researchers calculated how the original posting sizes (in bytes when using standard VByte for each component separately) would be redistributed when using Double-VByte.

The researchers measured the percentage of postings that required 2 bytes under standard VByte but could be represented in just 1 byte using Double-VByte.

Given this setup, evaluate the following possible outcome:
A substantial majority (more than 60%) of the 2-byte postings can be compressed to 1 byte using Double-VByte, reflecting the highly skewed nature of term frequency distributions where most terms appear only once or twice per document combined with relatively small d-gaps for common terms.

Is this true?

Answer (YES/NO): YES